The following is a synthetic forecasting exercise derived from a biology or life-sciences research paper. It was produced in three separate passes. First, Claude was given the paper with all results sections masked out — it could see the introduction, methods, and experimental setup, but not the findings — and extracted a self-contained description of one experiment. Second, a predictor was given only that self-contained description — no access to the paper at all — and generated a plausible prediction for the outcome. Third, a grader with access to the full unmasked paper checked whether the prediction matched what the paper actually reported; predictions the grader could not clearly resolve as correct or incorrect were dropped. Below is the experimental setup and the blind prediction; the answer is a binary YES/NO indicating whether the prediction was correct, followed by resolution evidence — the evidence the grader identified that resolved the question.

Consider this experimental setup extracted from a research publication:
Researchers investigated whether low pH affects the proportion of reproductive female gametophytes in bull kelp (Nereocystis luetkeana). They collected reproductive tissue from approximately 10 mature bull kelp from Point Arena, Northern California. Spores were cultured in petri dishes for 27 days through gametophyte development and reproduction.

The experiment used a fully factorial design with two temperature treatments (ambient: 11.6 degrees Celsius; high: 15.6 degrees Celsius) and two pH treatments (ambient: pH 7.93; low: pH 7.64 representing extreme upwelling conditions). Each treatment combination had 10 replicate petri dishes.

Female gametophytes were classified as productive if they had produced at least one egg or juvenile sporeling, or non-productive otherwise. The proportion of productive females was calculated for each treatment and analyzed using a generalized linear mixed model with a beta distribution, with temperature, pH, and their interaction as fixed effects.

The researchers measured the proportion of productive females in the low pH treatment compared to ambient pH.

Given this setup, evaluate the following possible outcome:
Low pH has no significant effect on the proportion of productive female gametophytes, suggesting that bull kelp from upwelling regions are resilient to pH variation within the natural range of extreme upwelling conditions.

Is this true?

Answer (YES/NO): YES